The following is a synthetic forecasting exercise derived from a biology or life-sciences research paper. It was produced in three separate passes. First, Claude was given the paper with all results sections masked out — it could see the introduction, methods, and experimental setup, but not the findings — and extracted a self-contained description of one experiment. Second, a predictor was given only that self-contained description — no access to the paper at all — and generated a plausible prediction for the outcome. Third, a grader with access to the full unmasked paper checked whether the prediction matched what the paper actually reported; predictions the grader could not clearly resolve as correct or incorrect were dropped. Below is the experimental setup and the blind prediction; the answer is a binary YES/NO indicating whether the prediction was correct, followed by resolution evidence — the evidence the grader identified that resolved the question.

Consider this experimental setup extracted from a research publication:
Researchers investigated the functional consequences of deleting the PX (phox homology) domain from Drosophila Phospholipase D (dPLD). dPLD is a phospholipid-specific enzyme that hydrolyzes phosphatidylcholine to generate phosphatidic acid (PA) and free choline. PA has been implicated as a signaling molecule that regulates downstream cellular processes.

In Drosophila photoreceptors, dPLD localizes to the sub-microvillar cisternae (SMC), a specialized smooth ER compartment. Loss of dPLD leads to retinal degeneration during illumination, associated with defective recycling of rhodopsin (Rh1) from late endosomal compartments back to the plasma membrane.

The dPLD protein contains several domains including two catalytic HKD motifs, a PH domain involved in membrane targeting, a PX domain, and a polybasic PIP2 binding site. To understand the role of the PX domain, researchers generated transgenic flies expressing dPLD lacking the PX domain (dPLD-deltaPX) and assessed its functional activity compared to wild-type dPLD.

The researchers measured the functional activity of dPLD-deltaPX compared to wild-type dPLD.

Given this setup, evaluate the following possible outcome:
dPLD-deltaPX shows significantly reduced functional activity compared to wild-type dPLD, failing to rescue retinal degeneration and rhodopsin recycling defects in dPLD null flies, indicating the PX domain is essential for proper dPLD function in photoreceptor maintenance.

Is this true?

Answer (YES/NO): NO